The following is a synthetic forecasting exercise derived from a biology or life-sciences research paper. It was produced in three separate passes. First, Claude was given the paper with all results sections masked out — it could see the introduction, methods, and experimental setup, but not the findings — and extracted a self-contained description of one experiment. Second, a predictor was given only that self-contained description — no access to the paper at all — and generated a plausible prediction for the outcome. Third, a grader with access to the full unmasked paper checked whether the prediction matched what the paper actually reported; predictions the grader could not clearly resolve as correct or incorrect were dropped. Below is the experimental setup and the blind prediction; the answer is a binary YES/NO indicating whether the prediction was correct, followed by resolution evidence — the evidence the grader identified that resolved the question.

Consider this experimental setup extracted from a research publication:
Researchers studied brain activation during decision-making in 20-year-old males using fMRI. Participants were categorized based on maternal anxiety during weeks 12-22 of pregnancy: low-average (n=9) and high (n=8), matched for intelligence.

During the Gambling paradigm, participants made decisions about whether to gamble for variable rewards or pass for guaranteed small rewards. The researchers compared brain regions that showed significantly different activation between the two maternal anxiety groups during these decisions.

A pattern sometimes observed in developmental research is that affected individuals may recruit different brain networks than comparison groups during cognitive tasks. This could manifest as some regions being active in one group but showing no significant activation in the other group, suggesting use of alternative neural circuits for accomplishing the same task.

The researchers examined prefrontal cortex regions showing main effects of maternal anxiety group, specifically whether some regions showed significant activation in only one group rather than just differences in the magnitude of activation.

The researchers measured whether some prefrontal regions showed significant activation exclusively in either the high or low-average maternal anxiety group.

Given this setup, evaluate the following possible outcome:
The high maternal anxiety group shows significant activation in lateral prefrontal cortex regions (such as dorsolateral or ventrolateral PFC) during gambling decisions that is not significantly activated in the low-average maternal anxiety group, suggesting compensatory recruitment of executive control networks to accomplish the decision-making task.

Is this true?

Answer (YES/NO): YES